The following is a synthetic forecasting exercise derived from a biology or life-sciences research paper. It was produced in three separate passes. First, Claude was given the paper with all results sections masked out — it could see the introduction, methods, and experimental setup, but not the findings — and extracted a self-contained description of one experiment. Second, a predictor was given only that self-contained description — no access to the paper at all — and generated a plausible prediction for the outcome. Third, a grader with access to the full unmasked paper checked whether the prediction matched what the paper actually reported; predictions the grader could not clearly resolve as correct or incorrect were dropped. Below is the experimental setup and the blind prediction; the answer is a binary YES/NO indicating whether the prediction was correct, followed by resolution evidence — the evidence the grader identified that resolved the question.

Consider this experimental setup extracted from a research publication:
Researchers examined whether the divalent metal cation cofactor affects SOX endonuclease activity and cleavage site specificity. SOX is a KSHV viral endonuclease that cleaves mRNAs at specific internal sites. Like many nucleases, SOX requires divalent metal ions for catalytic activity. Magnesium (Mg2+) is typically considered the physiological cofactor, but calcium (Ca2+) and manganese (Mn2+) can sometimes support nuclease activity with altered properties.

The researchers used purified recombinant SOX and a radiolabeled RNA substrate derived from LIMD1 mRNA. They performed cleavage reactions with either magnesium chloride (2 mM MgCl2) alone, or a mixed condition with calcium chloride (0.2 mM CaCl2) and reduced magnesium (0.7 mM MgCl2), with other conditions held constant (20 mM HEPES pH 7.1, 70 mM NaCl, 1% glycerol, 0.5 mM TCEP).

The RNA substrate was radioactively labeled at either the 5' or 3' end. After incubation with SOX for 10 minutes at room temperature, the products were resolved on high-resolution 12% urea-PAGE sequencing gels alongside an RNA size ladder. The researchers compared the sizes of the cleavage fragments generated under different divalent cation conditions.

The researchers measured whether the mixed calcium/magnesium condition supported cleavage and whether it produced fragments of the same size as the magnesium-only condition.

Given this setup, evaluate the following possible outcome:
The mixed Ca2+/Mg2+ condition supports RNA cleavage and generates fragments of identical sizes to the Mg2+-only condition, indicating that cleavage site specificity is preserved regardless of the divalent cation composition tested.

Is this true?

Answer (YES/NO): YES